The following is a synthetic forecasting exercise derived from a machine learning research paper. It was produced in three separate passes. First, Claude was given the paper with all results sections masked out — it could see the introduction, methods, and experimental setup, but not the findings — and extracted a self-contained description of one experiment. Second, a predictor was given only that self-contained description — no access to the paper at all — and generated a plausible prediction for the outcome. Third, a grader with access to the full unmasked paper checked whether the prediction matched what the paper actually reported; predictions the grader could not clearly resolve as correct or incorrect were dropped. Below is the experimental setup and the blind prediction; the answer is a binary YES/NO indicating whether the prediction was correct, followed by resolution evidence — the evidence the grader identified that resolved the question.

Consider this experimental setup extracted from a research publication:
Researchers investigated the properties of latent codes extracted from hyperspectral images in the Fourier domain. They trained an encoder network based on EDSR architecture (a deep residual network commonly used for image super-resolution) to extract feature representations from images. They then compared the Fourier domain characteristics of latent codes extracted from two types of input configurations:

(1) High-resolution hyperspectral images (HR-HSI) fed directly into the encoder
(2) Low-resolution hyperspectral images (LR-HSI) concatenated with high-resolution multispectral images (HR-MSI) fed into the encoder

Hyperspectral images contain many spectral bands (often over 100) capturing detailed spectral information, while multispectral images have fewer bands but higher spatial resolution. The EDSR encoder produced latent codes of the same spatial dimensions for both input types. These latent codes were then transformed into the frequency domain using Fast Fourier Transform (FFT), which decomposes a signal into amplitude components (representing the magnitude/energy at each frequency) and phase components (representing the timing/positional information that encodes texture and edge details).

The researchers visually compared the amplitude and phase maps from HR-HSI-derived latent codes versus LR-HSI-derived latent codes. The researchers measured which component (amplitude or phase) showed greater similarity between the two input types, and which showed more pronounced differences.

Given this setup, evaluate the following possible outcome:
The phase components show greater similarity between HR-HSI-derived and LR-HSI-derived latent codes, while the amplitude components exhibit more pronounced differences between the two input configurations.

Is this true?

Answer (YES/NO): NO